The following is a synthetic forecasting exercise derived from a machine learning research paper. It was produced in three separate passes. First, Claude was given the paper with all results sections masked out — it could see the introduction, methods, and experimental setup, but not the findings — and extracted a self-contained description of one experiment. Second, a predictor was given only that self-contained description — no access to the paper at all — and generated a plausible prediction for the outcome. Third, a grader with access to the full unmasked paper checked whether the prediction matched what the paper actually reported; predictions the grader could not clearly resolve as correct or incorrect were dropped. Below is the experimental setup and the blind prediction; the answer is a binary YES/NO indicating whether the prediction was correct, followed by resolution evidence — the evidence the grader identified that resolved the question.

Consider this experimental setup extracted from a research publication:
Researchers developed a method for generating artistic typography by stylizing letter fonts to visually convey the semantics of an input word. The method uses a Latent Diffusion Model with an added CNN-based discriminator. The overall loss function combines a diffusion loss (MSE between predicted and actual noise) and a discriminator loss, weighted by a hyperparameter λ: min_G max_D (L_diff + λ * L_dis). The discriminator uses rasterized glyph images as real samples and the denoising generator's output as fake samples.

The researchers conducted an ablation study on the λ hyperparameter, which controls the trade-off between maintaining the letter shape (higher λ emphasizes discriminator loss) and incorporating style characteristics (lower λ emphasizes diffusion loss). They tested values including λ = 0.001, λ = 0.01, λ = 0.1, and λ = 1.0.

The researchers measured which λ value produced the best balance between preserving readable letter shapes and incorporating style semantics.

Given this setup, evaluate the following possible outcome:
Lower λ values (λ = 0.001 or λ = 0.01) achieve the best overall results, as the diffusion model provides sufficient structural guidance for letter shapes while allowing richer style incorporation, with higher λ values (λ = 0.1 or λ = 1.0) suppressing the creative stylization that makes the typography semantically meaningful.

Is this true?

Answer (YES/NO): NO